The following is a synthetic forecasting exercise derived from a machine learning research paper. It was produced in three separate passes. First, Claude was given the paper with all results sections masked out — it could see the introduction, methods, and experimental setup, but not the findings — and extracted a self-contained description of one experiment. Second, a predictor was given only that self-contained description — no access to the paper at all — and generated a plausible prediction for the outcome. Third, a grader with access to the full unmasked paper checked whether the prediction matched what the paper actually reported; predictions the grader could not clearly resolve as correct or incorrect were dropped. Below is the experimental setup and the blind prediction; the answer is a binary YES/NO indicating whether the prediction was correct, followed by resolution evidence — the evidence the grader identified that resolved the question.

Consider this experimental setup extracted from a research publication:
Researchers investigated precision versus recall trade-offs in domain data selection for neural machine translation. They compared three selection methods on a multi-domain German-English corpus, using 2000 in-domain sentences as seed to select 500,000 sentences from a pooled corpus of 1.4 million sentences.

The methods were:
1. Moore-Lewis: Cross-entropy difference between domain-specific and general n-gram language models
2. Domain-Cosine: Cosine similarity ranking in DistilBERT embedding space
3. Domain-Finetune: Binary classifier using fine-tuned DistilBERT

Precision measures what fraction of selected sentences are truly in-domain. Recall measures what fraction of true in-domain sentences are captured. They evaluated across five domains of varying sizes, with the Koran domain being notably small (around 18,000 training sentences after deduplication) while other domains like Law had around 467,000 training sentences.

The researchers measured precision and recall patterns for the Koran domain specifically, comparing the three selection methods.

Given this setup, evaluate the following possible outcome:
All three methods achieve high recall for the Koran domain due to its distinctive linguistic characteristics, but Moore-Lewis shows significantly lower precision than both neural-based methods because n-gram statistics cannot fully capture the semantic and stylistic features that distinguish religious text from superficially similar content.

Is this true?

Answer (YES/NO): NO